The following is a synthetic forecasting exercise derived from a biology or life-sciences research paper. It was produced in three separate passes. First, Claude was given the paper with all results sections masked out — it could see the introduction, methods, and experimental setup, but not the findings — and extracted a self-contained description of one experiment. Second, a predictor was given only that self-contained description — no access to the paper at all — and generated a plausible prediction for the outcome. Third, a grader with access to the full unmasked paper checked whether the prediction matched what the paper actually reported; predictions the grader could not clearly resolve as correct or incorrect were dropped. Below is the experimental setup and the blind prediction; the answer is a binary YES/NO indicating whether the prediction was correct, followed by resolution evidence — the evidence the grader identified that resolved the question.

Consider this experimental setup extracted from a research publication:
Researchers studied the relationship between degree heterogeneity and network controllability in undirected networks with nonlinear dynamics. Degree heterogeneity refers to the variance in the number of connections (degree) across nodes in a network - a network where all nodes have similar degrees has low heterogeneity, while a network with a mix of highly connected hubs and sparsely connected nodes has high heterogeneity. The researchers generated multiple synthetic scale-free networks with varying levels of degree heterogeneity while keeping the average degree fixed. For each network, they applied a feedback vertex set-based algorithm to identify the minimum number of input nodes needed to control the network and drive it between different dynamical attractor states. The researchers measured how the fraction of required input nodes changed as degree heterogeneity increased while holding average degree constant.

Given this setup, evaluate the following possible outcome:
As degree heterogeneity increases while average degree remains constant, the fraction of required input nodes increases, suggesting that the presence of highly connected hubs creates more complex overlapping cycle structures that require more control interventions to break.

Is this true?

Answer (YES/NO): NO